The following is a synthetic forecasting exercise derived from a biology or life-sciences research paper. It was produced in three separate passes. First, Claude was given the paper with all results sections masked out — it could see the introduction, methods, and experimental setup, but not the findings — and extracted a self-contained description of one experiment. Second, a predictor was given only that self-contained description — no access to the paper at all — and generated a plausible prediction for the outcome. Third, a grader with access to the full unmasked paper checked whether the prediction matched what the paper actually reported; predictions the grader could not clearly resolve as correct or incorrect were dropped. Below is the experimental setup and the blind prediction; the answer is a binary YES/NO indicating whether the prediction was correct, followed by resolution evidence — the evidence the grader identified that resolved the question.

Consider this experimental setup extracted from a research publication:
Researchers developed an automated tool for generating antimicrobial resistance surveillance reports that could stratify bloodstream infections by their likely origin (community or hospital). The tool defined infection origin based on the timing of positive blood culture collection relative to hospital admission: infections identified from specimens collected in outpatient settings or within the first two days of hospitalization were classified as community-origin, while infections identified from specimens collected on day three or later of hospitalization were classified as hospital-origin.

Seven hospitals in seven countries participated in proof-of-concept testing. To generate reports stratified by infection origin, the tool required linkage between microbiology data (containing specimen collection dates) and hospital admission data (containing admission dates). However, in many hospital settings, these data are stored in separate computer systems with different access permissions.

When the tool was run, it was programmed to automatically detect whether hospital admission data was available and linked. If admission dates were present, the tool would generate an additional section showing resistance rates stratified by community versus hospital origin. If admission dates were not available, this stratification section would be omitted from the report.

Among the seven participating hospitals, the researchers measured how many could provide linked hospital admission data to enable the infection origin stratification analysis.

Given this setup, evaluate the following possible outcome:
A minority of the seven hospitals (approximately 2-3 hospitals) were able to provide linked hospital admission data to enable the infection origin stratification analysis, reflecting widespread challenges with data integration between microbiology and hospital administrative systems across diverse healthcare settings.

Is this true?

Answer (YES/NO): NO